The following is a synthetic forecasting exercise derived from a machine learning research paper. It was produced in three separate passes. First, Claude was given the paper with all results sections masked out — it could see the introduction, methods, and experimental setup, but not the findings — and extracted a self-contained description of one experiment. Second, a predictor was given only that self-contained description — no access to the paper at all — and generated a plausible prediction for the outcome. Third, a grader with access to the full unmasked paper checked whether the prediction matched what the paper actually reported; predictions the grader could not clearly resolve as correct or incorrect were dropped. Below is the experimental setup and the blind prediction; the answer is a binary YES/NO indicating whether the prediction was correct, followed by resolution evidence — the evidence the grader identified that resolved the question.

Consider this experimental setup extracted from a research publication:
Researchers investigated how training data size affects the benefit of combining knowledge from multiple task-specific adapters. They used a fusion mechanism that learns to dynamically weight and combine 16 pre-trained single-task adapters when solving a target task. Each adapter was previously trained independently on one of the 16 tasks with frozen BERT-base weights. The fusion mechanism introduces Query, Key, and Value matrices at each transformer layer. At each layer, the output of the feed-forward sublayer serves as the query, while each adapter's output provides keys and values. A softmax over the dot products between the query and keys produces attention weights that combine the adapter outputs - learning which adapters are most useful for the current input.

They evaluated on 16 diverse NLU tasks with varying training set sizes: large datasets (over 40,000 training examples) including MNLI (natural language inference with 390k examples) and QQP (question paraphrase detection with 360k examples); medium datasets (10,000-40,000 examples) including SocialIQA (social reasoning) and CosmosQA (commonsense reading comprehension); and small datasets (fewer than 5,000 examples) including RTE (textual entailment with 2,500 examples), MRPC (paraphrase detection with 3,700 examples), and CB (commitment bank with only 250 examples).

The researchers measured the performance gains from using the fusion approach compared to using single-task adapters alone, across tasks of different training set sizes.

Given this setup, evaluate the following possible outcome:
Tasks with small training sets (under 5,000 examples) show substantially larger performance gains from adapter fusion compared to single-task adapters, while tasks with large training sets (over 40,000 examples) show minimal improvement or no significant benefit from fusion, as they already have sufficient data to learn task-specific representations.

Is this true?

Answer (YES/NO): YES